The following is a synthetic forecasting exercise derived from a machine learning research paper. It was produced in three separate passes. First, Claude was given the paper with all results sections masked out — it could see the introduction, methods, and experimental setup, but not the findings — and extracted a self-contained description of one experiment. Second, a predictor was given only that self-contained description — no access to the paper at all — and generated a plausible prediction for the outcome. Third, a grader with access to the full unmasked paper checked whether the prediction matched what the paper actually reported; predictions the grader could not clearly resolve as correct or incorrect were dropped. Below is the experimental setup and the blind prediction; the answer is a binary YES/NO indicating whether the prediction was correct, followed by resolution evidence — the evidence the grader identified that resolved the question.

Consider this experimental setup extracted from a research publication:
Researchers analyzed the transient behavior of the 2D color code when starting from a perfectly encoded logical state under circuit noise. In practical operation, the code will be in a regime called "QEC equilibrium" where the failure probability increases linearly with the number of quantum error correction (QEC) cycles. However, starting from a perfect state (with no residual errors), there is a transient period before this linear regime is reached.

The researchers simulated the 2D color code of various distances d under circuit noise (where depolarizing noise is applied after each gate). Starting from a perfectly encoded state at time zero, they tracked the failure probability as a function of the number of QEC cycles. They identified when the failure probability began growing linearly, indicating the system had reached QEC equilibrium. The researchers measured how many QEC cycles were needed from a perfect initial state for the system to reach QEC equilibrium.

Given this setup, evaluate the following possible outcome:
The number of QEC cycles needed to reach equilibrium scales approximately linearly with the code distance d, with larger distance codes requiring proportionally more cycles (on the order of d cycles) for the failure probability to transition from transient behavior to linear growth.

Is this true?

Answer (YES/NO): YES